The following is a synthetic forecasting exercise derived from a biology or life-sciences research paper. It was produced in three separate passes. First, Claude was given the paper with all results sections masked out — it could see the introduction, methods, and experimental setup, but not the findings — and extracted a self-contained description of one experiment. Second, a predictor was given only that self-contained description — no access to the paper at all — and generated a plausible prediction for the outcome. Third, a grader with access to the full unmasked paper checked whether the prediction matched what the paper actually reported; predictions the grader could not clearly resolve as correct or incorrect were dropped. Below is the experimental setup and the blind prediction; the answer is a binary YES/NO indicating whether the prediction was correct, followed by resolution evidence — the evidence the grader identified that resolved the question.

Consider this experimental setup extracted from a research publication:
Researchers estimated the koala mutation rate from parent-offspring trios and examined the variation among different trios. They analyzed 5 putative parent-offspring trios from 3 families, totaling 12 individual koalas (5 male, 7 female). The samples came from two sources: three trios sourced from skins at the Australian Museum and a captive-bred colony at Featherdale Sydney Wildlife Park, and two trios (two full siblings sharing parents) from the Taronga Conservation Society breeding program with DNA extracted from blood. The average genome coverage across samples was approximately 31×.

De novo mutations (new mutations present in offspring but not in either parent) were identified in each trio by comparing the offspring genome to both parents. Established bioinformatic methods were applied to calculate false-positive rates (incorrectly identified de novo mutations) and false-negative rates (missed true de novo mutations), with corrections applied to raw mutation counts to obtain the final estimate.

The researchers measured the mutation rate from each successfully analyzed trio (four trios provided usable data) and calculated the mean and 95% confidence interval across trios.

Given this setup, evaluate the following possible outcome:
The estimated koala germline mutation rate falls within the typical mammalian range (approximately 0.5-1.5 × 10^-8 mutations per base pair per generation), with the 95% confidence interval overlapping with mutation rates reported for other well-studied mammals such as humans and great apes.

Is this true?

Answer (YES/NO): NO